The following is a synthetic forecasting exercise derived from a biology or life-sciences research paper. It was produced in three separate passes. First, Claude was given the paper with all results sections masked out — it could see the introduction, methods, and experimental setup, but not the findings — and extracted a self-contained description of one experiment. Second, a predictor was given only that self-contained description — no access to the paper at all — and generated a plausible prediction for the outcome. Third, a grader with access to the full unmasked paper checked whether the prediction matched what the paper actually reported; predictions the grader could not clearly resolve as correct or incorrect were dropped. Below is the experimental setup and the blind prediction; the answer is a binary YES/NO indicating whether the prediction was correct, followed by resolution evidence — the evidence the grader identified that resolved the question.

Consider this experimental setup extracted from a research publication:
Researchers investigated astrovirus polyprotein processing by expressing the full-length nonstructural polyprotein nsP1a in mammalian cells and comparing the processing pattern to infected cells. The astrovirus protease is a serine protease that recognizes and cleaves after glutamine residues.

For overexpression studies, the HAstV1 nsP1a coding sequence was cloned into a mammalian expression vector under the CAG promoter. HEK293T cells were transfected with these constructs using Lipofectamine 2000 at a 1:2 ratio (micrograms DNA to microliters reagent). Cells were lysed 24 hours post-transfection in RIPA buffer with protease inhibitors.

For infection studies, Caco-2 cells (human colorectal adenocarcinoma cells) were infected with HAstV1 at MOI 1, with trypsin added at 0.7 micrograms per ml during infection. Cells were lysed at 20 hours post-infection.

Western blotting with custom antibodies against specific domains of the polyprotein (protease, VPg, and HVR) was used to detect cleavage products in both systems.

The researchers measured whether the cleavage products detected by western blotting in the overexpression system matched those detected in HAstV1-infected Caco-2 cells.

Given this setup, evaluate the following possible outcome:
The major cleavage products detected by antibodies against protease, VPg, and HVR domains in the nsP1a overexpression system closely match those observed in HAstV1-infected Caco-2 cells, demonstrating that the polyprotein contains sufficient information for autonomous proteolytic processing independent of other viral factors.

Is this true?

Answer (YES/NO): YES